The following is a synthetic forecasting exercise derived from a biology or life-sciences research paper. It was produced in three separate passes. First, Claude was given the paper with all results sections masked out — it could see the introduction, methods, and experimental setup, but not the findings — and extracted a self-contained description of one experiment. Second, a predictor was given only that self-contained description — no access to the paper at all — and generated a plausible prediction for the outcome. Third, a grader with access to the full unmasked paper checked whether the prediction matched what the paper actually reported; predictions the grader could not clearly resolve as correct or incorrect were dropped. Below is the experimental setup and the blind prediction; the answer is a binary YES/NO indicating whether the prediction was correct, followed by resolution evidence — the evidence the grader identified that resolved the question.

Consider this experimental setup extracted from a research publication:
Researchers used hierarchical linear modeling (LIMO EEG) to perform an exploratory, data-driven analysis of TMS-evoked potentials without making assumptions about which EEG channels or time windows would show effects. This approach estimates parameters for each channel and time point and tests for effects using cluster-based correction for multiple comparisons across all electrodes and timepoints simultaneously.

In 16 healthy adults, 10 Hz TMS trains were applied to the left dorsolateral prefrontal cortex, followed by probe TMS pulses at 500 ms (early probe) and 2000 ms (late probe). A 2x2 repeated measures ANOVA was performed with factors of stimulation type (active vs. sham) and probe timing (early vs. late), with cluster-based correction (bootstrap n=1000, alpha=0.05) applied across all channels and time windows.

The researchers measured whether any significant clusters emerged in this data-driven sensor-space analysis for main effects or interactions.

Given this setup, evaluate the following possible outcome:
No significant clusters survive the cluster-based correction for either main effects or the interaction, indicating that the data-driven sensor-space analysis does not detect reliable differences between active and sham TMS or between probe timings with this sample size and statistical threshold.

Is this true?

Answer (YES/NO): NO